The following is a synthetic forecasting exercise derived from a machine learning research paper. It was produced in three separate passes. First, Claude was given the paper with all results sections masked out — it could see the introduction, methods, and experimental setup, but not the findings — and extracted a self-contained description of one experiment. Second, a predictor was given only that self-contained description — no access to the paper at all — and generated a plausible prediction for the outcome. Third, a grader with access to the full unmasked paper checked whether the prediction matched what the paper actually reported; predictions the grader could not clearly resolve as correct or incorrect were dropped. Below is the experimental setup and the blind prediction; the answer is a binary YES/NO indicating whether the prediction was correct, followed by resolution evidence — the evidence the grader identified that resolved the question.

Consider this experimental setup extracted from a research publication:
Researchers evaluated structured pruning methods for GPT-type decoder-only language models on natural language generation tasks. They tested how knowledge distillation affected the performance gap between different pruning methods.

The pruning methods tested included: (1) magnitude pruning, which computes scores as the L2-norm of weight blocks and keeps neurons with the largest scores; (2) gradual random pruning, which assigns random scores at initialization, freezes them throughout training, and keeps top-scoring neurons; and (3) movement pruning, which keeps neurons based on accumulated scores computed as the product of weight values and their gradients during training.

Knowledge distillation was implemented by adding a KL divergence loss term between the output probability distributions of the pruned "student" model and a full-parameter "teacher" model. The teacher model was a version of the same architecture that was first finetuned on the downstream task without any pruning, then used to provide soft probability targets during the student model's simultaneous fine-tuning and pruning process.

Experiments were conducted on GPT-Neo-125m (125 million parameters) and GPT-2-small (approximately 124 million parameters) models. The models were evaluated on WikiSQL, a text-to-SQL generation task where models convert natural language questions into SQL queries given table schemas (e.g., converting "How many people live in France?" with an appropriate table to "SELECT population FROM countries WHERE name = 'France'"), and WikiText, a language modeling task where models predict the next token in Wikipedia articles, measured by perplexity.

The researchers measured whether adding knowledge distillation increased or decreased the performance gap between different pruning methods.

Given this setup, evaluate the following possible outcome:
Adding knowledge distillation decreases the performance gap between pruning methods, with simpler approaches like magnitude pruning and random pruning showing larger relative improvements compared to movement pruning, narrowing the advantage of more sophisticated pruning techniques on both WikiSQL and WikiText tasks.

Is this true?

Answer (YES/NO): YES